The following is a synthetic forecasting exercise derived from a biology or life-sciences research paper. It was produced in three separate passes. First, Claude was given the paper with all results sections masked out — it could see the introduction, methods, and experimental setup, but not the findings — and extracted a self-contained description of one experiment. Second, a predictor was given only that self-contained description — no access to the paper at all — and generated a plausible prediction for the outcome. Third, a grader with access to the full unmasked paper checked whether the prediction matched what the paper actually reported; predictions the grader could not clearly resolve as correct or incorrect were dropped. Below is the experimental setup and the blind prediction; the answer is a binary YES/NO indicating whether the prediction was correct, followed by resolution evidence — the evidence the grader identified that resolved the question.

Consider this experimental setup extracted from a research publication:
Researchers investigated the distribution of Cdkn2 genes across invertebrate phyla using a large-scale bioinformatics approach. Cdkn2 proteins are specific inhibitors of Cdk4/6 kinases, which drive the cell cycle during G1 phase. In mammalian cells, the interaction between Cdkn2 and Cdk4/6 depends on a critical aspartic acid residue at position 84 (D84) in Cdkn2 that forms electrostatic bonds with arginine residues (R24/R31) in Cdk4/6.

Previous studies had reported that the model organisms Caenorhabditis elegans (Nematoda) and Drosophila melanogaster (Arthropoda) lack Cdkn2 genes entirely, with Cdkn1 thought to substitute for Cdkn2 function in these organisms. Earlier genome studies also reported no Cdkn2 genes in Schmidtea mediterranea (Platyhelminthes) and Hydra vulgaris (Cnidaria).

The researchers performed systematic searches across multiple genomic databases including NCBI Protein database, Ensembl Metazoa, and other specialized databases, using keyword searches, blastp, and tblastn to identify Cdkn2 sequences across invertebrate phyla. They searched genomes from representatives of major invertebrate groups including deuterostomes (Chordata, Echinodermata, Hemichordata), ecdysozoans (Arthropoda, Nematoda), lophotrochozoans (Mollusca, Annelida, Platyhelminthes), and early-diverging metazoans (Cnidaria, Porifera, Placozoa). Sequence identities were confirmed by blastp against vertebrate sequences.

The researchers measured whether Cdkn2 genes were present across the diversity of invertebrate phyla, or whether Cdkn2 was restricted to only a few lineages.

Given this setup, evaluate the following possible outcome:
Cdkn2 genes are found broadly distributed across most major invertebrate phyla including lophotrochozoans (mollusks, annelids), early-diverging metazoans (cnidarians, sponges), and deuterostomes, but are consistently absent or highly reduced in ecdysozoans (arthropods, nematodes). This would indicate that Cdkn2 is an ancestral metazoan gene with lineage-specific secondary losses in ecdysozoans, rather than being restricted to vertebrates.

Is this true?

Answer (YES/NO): NO